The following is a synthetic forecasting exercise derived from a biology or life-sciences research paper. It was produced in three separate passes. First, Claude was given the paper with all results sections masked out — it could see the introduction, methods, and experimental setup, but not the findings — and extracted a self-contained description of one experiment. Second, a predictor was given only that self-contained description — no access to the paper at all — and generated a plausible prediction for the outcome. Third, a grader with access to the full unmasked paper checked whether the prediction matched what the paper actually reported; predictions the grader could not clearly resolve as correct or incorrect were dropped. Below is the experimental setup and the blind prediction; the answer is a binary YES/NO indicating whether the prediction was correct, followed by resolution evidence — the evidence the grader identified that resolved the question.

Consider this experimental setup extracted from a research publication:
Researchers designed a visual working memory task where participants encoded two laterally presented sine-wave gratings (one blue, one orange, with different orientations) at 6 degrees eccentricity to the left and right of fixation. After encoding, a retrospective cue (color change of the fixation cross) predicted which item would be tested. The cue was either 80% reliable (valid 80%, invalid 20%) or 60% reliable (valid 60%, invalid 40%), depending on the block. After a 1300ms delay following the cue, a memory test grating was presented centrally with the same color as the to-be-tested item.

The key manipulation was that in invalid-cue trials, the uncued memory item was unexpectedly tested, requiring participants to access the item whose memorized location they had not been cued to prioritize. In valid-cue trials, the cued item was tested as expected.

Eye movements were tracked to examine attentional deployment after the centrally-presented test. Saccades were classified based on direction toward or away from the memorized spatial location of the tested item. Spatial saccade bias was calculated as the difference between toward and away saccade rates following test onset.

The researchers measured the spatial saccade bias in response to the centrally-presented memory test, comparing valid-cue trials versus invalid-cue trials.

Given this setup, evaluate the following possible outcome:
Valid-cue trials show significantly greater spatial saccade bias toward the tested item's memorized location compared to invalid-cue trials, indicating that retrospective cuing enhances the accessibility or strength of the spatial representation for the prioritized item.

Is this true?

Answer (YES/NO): NO